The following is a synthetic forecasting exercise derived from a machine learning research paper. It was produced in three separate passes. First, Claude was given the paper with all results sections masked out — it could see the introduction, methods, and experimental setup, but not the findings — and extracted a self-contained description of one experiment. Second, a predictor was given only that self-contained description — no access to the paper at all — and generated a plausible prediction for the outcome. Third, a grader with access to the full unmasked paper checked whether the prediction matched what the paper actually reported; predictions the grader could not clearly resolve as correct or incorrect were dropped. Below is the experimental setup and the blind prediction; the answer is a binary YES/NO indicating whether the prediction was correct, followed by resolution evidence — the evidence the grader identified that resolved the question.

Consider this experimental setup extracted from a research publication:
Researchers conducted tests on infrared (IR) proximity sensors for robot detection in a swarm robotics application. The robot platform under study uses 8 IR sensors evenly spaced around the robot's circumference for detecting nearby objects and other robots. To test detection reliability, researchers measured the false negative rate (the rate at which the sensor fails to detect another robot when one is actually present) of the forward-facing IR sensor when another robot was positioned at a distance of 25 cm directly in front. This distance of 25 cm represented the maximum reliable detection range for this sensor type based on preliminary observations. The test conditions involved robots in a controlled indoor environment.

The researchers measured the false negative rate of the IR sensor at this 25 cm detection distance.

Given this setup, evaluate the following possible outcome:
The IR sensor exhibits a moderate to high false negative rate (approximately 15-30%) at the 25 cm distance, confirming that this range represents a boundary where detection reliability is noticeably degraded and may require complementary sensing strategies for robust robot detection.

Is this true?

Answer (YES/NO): NO